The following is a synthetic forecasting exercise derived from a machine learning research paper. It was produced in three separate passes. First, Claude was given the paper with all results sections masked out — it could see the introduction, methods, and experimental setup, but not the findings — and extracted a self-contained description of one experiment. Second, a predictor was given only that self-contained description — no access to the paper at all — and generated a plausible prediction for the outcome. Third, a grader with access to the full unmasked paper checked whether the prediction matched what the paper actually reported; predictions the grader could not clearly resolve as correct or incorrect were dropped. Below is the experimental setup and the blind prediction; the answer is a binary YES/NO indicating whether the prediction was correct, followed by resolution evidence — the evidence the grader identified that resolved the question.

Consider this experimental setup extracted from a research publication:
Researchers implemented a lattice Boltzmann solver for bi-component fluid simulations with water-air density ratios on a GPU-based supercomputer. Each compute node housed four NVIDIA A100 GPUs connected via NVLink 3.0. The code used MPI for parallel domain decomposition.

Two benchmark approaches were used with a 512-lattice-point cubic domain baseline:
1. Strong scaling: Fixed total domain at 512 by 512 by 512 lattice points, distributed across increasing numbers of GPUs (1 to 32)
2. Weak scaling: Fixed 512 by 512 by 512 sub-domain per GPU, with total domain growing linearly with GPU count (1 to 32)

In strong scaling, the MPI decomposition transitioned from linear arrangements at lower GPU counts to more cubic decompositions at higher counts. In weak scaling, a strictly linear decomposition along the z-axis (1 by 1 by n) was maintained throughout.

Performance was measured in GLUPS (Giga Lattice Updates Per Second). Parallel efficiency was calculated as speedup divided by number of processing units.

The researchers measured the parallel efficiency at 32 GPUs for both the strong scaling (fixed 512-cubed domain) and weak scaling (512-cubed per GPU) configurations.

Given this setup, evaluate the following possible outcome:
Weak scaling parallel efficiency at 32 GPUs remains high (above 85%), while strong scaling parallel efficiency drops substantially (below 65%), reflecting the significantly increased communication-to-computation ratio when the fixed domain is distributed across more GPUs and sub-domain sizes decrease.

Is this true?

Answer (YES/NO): YES